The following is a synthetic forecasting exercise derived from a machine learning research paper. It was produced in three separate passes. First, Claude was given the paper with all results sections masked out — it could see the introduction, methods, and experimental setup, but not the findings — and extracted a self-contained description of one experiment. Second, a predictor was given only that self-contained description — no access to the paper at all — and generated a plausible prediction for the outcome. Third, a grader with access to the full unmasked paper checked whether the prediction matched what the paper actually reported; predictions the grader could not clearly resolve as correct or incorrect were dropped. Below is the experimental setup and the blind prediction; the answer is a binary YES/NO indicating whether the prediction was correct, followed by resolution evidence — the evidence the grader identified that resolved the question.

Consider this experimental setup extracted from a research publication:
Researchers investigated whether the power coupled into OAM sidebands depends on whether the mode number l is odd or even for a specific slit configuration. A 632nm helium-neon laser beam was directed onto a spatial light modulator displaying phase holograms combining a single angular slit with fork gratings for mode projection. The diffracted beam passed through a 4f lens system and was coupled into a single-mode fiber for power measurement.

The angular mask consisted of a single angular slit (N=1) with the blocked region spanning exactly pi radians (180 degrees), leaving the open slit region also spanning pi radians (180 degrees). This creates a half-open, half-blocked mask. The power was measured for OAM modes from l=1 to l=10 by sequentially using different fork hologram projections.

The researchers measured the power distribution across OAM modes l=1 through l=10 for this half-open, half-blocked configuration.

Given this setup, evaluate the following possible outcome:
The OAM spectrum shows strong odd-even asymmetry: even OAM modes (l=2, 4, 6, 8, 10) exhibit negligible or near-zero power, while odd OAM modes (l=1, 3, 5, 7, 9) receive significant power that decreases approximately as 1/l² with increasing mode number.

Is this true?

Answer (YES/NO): YES